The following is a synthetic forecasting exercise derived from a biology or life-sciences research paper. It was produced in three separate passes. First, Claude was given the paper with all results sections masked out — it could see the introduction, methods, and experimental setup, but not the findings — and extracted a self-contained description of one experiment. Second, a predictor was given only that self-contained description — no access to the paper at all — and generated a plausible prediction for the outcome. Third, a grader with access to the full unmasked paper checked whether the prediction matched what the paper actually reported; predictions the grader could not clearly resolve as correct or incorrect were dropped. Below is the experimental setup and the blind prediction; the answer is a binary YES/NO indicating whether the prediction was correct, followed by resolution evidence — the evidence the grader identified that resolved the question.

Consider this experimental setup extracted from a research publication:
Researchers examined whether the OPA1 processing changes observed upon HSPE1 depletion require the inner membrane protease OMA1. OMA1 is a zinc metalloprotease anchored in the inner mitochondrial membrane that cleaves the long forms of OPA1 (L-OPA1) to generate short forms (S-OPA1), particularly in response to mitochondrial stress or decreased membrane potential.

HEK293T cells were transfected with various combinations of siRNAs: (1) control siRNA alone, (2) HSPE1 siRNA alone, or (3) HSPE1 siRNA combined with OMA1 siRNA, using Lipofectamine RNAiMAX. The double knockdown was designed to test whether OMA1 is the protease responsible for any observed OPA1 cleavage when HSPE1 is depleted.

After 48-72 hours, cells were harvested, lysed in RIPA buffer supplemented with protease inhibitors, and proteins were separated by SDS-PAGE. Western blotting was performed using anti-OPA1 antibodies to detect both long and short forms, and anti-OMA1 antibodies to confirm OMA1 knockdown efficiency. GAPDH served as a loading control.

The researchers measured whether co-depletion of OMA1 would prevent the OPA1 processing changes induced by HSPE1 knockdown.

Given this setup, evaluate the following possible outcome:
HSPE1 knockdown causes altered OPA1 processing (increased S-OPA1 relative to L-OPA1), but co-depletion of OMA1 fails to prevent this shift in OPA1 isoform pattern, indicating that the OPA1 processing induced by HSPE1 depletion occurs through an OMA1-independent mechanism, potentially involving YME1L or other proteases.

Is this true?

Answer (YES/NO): NO